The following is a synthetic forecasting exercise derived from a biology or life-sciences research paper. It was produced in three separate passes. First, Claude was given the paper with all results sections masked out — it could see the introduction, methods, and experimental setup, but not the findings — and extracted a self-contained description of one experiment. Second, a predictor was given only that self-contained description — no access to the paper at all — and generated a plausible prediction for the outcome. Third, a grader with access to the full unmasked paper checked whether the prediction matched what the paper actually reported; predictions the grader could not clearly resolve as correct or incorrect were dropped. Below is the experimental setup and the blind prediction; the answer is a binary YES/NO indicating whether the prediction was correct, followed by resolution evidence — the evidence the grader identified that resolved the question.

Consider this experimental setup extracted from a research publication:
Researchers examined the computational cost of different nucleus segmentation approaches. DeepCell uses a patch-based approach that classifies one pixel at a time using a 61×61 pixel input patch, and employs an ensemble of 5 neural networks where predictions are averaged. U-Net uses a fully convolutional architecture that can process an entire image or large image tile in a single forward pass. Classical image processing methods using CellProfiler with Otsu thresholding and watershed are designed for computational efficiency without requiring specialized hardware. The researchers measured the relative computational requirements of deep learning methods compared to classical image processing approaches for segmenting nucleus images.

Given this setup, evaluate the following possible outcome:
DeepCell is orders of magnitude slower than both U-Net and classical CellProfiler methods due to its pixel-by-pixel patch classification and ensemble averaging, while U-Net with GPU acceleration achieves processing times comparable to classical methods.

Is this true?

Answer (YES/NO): NO